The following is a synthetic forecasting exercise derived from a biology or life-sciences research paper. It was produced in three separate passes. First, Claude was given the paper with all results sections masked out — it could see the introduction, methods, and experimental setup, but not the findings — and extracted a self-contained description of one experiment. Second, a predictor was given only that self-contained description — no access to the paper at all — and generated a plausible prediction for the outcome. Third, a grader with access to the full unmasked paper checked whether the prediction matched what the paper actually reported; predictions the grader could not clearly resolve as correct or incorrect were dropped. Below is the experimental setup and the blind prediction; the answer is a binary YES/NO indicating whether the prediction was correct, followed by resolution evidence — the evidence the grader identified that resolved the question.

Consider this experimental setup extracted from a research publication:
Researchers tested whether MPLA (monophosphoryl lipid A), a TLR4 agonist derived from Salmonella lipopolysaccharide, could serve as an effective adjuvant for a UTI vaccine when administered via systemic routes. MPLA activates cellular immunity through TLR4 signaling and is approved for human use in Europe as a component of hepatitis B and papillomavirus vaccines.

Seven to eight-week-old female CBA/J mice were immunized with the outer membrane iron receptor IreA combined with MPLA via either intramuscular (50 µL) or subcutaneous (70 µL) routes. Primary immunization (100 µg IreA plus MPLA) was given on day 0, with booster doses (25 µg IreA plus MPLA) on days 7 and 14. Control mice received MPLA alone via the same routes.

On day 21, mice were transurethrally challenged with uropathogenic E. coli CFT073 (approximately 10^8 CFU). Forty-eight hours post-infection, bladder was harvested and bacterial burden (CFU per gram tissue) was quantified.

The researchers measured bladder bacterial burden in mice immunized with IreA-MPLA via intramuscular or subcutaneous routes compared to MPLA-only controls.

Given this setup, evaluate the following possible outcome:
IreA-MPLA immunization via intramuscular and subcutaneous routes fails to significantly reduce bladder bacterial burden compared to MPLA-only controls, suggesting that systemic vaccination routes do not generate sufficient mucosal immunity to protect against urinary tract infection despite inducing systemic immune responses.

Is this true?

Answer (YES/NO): YES